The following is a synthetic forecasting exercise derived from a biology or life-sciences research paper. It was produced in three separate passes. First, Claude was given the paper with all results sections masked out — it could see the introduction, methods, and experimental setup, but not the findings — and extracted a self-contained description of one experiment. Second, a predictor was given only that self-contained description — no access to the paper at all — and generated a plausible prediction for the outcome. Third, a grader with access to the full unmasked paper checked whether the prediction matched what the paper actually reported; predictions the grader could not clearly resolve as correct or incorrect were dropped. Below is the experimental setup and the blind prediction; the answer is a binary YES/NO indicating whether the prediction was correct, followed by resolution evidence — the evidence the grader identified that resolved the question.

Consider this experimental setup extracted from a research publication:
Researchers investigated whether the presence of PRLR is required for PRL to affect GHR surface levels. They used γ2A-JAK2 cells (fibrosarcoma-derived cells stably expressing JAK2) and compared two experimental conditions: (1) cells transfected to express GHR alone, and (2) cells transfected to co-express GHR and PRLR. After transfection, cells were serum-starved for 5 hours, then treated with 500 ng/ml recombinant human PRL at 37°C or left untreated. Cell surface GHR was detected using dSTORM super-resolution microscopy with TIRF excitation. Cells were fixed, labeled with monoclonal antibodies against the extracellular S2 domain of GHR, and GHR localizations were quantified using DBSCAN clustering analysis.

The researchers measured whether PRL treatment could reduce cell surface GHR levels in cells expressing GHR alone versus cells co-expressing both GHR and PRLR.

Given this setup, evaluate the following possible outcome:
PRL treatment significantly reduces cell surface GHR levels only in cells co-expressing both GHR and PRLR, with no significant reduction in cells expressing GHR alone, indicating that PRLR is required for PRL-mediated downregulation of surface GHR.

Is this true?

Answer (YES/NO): YES